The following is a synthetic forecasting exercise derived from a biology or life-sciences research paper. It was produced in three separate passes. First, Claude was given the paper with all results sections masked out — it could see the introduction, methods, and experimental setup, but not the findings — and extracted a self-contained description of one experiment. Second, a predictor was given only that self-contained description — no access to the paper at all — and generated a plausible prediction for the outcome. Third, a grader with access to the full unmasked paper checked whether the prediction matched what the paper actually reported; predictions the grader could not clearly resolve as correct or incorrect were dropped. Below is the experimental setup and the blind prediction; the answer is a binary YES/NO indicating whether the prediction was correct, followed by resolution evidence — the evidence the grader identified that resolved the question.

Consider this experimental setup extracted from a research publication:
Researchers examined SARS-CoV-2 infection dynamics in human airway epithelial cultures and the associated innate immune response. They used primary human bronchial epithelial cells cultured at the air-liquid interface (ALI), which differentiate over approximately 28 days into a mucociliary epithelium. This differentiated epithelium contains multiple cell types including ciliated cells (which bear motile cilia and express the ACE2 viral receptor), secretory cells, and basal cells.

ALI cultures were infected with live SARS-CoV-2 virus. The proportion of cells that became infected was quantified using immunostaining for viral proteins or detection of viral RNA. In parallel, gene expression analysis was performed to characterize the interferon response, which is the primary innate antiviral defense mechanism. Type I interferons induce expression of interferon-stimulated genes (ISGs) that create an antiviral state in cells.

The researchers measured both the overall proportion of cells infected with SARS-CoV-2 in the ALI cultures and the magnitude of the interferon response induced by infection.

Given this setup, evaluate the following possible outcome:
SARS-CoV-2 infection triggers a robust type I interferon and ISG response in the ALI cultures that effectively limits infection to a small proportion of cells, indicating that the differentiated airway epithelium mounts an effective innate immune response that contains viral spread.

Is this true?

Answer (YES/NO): YES